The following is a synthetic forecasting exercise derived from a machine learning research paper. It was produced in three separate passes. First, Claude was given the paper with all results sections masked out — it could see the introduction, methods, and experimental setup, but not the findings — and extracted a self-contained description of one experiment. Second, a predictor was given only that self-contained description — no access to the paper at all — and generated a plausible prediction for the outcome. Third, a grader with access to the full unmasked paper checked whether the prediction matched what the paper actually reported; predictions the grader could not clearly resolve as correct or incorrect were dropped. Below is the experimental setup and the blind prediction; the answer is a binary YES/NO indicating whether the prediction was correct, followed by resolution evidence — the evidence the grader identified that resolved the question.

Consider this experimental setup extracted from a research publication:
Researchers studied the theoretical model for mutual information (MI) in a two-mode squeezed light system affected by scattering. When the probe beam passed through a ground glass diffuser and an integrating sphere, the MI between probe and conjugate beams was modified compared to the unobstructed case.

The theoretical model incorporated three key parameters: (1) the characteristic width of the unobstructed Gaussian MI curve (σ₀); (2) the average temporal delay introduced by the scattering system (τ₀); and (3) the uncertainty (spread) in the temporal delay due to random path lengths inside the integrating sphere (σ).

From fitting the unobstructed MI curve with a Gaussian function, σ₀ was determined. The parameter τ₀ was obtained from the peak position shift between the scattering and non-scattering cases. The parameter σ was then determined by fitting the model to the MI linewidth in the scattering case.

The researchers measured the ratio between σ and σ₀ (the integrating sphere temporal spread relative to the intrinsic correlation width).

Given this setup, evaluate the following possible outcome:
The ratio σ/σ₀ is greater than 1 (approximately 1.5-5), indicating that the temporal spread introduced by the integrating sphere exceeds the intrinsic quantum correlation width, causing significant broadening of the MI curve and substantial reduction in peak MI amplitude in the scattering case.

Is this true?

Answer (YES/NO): NO